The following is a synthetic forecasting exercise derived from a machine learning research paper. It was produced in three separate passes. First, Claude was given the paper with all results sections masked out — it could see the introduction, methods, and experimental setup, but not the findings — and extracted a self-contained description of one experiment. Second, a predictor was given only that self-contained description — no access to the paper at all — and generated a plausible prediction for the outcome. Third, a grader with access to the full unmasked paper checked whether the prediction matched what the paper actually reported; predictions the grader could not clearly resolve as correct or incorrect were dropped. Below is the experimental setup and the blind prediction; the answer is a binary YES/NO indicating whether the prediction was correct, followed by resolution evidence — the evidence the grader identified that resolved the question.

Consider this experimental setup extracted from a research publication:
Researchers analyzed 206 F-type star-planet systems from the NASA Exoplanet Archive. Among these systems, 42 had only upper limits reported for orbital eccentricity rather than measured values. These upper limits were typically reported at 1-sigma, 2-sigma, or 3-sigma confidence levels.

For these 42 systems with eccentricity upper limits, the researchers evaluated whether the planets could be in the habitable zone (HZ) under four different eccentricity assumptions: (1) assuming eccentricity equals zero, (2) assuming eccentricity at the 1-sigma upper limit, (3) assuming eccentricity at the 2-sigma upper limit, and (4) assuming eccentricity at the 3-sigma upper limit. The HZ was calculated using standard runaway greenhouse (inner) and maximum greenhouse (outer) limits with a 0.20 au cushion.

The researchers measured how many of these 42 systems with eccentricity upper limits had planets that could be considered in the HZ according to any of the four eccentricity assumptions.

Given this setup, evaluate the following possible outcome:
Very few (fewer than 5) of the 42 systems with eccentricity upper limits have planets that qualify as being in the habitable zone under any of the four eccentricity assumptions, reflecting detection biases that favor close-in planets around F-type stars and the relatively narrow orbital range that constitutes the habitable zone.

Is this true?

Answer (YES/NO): YES